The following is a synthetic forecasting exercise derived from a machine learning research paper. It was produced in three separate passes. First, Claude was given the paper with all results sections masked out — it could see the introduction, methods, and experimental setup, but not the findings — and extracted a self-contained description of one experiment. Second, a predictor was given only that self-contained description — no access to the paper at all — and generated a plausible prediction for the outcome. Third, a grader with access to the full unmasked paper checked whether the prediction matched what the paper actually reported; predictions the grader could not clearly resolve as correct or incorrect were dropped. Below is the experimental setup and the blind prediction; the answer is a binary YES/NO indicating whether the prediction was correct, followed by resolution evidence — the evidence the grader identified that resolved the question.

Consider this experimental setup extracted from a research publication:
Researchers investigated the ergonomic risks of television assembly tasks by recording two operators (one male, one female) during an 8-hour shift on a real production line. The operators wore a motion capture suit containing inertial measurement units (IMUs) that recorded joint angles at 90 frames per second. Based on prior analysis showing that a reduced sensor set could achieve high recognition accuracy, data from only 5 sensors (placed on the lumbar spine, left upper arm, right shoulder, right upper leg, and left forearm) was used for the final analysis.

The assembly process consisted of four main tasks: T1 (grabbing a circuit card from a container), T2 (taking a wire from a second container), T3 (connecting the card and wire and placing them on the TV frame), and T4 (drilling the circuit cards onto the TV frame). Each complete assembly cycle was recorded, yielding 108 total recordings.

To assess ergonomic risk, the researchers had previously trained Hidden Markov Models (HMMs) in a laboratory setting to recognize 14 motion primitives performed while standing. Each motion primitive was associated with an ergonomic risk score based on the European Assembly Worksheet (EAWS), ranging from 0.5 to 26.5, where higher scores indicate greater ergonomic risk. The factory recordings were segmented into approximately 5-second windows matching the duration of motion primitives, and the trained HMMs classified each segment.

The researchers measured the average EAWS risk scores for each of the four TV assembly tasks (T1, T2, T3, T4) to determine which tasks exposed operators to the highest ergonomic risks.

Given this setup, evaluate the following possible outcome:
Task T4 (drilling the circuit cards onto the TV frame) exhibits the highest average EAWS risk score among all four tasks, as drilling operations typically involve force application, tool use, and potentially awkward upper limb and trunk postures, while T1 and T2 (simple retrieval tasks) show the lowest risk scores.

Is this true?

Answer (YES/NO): NO